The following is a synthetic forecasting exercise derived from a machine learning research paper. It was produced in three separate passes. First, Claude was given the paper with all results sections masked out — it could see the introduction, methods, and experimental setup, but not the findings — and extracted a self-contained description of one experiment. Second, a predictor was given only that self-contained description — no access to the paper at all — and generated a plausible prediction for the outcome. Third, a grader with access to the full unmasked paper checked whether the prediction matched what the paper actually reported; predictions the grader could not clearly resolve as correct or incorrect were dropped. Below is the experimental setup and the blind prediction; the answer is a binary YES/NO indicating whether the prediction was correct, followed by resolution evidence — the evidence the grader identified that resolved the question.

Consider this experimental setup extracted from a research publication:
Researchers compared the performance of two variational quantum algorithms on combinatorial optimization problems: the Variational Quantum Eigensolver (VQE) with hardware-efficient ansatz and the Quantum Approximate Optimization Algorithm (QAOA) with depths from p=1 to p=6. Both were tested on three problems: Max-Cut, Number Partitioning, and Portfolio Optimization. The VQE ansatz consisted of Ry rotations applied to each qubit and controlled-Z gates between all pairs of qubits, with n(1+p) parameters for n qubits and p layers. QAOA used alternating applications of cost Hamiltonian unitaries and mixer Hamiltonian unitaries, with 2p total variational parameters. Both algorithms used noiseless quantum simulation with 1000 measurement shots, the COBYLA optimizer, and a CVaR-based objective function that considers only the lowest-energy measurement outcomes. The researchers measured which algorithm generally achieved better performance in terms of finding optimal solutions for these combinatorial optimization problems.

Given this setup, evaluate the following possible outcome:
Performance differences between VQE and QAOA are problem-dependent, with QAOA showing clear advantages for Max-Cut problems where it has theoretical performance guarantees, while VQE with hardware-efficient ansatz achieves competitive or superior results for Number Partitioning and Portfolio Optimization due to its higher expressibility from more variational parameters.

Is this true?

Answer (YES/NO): NO